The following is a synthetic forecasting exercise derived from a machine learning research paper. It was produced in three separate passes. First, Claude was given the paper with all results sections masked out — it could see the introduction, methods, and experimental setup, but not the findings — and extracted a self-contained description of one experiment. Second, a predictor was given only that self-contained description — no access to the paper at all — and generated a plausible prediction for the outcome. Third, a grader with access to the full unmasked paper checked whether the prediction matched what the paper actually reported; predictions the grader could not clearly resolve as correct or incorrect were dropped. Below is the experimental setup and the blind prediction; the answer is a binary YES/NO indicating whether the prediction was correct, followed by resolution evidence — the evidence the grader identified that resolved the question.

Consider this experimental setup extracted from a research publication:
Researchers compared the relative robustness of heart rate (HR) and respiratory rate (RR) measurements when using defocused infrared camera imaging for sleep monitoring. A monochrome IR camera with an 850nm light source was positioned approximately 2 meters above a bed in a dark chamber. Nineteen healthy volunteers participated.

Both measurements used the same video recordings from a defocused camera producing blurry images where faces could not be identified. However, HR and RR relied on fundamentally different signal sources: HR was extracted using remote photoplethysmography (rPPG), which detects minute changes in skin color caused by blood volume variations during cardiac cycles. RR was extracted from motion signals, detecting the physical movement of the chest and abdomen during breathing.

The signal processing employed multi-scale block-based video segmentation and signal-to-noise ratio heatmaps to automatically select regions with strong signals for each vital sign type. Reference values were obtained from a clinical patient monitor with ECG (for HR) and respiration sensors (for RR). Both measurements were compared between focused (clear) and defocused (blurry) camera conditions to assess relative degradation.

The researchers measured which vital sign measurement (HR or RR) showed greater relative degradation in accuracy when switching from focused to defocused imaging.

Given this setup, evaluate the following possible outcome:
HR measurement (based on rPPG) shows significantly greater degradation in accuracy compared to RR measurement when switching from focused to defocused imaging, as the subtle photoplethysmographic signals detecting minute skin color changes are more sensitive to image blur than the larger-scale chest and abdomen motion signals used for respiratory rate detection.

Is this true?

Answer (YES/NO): NO